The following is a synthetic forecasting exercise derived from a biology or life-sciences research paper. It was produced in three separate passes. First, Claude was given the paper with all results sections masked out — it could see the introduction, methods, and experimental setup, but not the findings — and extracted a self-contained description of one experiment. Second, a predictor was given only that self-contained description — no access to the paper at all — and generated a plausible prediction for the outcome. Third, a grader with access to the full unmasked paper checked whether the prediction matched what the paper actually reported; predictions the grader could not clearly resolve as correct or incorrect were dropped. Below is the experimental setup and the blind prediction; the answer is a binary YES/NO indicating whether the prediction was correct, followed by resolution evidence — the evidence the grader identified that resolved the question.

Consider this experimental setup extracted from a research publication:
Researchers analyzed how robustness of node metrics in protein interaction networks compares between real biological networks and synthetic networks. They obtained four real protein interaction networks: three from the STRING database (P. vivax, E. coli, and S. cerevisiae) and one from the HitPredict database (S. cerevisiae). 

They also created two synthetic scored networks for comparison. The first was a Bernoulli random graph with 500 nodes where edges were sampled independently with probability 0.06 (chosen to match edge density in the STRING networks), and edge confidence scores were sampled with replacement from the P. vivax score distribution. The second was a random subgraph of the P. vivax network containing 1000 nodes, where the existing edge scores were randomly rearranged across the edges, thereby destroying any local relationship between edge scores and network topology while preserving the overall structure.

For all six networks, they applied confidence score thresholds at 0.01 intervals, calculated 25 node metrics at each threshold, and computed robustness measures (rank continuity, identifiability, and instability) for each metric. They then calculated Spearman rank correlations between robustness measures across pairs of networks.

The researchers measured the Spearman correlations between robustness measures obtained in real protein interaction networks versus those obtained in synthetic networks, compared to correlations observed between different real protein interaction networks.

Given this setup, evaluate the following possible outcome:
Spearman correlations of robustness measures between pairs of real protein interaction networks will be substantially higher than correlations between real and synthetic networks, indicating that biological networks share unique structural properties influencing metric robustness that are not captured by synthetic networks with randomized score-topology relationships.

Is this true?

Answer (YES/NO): YES